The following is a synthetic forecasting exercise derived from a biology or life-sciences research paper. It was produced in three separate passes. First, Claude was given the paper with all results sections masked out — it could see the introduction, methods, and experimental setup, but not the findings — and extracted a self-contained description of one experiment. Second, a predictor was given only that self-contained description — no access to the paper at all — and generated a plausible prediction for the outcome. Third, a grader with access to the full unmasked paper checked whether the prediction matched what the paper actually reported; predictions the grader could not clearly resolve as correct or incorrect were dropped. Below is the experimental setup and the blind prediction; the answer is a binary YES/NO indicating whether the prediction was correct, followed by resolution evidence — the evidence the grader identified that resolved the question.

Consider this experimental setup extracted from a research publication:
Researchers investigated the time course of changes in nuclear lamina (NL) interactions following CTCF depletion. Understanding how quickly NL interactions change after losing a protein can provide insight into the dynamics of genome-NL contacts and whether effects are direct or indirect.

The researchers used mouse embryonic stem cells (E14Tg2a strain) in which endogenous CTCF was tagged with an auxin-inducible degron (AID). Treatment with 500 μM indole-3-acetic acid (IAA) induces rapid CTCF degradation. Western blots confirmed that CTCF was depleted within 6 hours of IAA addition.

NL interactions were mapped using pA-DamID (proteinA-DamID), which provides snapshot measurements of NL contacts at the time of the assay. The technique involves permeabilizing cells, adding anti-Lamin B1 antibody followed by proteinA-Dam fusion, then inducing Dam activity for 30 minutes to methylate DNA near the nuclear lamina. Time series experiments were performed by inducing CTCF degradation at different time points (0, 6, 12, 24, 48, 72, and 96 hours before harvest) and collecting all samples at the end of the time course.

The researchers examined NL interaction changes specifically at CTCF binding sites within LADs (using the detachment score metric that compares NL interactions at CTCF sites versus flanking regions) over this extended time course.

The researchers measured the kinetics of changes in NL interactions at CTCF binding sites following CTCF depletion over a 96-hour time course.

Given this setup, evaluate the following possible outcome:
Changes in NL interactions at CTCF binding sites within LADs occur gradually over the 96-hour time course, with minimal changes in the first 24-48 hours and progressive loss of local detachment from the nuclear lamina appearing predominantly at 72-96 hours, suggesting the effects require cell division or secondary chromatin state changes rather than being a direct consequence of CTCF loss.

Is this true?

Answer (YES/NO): NO